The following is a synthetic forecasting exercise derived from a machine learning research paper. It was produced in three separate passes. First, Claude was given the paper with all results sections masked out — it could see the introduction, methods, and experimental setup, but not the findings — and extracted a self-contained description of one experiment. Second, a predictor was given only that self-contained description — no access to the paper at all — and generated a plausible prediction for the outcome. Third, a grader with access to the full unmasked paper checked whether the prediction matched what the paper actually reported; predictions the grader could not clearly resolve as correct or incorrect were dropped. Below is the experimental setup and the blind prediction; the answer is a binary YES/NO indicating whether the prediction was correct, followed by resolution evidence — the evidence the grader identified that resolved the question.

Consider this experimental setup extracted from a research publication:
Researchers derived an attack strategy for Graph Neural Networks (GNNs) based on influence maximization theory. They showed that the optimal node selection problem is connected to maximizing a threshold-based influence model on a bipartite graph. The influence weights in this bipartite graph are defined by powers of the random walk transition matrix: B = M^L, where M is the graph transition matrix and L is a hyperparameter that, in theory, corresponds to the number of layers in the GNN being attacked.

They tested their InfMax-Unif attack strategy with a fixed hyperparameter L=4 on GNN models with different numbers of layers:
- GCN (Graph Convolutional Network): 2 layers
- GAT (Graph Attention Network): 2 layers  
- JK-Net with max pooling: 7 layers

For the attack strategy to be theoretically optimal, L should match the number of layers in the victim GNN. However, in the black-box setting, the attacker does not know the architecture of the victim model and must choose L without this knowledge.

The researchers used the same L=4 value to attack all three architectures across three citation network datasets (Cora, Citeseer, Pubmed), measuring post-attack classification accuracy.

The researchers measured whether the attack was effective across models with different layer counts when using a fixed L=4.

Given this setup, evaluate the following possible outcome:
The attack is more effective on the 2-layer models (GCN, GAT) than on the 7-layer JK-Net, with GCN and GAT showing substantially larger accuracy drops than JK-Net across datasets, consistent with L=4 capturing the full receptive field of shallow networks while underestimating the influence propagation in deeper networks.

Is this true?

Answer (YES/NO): NO